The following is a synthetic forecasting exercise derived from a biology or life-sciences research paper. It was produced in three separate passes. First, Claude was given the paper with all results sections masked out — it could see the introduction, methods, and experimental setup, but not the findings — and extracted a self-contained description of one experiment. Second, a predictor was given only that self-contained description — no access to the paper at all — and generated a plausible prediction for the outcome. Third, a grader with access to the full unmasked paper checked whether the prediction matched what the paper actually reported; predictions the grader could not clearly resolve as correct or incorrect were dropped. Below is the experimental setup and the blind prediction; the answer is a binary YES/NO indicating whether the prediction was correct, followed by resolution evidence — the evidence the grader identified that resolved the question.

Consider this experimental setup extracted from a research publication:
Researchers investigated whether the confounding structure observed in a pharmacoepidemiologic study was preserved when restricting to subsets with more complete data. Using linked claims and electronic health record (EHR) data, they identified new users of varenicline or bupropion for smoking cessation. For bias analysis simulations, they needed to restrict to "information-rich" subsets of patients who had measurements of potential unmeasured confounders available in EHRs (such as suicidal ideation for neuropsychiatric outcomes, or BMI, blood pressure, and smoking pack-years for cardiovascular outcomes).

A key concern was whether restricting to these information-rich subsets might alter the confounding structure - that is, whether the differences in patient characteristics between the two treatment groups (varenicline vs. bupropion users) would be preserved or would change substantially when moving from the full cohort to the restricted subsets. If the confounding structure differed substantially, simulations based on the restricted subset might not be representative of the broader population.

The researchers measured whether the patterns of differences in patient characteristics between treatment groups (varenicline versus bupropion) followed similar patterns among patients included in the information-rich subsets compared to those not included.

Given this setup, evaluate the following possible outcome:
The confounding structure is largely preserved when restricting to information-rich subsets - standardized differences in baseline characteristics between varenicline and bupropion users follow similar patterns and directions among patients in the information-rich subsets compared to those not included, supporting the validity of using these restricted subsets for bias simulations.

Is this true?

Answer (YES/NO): YES